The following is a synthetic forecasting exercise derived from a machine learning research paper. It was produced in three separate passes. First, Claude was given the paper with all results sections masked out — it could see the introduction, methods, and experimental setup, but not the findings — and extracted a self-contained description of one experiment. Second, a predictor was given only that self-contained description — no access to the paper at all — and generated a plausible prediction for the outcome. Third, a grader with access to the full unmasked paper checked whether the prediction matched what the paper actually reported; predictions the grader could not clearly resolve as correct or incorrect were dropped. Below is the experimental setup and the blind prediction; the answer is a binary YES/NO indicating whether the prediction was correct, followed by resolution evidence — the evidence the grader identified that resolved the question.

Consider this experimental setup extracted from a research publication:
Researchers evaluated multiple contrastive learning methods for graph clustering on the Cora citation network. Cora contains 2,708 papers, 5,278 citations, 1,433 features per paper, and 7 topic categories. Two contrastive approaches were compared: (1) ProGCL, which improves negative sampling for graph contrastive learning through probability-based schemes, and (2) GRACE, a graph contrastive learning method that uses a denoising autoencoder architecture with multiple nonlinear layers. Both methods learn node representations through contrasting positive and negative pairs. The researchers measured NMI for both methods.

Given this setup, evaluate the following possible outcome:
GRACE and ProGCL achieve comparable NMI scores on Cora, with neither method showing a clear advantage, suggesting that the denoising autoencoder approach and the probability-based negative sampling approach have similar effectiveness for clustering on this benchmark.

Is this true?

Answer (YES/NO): NO